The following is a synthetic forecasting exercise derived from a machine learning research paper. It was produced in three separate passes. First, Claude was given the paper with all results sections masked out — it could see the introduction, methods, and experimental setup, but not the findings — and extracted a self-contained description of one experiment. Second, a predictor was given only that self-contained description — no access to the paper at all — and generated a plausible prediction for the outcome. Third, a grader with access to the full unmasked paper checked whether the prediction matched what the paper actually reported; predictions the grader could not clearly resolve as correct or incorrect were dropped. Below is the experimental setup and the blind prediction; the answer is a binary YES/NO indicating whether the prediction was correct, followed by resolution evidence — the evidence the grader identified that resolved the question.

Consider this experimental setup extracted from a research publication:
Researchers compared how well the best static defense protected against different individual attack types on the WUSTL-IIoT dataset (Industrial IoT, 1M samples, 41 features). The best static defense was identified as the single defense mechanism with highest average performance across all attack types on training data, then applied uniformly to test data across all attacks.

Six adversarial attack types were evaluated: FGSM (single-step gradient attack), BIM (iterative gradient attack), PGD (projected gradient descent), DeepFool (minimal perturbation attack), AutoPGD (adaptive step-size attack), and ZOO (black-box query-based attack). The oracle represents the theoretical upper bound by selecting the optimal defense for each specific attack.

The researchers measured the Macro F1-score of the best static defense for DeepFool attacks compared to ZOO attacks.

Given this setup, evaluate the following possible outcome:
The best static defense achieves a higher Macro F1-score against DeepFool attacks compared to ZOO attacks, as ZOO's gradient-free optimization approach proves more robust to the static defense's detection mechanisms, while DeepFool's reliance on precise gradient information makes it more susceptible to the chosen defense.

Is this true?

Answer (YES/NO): NO